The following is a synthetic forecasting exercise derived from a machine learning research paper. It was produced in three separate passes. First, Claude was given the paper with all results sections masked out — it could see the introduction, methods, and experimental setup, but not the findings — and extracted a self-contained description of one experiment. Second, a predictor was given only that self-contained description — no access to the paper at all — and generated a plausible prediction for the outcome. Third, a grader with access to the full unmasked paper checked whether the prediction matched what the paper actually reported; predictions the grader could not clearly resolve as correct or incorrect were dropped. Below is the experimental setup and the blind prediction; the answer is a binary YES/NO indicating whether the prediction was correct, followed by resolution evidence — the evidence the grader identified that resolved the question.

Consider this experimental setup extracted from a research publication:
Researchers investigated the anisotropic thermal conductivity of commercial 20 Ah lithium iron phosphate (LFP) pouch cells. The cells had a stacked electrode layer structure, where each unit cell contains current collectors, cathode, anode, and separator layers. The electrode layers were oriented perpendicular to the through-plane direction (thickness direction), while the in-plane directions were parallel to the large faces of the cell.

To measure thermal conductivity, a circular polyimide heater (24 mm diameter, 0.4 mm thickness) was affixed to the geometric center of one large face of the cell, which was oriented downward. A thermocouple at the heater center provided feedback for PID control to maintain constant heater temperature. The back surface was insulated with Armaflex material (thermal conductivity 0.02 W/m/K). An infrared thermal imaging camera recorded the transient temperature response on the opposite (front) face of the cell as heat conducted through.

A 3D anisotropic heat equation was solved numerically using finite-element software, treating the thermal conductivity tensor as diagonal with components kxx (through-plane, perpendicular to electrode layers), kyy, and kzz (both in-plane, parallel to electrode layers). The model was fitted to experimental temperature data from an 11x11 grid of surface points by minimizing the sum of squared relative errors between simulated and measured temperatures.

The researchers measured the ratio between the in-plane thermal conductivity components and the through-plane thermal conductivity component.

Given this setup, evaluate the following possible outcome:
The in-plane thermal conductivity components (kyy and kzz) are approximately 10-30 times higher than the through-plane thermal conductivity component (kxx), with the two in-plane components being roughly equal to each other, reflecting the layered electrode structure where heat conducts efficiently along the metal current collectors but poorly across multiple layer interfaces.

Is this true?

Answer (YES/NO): NO